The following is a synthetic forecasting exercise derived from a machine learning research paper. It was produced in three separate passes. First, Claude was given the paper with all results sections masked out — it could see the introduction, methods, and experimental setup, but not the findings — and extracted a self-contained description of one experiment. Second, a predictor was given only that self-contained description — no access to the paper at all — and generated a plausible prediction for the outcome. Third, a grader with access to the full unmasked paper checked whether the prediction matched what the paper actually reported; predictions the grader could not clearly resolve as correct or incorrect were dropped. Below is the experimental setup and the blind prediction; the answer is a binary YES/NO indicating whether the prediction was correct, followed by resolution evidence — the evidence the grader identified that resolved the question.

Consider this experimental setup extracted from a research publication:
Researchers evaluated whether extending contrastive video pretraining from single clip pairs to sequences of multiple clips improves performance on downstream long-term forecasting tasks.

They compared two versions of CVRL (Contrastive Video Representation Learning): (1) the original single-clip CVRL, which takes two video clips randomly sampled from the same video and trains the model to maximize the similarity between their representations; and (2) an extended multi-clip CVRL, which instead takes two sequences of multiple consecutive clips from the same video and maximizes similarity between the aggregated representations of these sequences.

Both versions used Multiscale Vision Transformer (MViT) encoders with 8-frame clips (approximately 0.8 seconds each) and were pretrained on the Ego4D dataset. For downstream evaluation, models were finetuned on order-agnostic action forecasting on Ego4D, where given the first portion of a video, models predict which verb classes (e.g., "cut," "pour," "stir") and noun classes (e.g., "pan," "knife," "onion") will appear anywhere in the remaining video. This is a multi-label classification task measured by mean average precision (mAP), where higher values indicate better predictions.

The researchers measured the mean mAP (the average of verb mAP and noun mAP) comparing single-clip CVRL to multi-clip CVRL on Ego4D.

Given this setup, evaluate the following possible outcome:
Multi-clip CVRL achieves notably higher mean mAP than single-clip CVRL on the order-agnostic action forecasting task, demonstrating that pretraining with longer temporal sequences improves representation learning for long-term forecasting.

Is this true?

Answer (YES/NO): YES